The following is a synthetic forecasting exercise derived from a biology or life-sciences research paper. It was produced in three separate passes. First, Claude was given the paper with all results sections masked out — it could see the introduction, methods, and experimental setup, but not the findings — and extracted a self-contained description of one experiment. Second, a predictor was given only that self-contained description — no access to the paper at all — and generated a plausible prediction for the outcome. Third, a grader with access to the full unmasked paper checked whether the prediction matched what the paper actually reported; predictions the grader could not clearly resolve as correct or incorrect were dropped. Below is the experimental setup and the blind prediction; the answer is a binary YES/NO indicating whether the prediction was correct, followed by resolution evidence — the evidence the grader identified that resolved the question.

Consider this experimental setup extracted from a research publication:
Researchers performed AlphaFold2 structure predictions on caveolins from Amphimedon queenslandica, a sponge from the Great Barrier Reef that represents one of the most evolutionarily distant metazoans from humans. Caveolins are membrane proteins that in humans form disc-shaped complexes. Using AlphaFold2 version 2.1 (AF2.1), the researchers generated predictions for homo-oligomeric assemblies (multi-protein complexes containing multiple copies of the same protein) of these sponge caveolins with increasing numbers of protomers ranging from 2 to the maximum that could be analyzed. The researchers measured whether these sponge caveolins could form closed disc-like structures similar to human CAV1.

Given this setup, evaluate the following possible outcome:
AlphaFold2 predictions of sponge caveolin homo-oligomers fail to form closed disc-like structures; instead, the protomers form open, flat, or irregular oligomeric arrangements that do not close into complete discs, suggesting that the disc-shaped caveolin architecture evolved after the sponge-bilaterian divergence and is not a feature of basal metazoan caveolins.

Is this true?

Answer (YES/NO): YES